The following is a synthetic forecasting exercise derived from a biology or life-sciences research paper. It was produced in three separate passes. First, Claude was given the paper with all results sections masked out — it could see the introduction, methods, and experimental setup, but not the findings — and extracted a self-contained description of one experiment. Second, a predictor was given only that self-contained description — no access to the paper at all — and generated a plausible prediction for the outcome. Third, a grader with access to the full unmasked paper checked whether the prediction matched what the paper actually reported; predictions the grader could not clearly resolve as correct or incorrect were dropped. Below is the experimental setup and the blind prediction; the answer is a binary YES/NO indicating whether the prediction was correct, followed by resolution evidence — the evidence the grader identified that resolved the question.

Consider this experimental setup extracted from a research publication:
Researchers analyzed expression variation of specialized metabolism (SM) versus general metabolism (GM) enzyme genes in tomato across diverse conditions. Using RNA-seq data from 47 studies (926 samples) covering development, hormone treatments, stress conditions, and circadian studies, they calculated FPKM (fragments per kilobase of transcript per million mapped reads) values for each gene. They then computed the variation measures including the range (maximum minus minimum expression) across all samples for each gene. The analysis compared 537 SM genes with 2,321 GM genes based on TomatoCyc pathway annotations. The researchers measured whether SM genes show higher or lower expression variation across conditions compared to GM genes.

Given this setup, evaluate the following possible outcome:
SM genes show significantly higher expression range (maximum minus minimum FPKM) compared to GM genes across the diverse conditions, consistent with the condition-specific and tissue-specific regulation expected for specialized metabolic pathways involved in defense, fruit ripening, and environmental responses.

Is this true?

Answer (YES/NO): YES